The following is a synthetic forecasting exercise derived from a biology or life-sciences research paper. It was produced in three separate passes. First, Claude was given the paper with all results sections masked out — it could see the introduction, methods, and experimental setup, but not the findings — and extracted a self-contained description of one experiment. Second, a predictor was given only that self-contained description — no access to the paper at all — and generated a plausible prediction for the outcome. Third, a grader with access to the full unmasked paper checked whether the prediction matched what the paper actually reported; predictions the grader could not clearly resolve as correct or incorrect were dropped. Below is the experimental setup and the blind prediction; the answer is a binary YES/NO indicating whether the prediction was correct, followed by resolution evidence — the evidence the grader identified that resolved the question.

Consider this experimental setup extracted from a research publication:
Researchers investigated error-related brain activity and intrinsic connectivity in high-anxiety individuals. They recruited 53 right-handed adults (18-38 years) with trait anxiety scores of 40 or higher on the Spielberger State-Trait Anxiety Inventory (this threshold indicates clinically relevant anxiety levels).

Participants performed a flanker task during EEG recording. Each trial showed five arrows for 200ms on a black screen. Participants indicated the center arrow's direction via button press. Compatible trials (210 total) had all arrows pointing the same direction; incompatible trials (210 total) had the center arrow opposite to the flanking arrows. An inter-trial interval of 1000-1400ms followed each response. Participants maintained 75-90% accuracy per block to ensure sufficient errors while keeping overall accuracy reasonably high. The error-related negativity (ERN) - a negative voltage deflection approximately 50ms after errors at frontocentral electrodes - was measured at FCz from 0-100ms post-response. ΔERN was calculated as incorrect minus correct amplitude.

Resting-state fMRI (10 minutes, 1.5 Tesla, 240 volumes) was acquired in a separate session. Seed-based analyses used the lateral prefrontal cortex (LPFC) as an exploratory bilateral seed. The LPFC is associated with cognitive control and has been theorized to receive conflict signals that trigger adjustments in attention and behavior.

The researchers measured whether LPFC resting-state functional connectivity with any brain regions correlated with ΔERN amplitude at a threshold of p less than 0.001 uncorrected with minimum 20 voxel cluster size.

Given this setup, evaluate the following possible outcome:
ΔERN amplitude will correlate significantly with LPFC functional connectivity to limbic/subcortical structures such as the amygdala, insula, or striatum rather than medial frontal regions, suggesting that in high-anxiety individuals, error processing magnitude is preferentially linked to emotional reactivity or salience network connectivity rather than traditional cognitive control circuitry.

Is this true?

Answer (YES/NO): NO